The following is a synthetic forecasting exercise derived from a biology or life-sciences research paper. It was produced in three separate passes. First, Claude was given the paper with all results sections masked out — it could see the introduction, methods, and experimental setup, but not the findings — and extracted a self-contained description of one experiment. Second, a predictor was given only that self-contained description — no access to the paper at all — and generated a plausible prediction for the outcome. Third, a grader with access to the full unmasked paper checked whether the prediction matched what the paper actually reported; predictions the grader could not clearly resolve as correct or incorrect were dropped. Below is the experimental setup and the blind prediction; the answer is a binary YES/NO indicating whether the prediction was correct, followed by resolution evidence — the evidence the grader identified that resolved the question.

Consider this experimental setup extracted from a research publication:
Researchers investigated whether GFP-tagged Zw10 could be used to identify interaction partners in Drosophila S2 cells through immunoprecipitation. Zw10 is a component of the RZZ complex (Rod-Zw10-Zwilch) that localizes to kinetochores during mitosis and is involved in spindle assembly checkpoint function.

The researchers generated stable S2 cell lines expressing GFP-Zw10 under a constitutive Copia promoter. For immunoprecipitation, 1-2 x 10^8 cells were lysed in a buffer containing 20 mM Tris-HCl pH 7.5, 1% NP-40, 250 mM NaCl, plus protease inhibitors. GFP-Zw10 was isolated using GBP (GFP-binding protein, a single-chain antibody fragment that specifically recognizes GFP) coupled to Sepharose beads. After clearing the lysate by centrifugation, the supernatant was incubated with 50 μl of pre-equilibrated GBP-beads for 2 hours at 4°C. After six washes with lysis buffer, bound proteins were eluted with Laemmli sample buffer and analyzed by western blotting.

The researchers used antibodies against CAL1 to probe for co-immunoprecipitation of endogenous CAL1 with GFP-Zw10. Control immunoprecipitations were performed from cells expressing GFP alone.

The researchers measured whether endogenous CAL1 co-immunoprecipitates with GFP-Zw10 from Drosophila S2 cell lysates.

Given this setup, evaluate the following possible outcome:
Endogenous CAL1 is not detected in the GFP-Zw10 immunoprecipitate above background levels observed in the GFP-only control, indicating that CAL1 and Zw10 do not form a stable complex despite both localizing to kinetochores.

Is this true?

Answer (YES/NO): NO